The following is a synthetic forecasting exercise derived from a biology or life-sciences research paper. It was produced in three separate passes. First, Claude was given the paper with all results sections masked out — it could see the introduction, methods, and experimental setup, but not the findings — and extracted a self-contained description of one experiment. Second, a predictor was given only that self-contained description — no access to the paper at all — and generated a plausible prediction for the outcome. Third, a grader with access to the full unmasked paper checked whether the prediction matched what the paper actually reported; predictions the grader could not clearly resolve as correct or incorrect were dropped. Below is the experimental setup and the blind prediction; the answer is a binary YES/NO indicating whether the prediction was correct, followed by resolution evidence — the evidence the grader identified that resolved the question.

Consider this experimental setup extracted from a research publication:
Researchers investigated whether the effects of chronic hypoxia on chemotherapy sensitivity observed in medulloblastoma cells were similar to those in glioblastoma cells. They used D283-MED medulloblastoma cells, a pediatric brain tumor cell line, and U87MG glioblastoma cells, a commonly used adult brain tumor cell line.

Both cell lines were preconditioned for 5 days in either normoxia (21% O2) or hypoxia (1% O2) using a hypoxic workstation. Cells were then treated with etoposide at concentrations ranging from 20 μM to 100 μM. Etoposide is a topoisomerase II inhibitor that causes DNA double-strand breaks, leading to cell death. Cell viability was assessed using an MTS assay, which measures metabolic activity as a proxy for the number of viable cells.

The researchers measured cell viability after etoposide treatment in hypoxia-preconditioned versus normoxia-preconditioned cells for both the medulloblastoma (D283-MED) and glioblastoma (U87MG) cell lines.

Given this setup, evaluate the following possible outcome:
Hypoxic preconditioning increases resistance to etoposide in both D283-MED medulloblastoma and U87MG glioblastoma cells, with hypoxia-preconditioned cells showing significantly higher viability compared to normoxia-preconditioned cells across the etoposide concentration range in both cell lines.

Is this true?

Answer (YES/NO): YES